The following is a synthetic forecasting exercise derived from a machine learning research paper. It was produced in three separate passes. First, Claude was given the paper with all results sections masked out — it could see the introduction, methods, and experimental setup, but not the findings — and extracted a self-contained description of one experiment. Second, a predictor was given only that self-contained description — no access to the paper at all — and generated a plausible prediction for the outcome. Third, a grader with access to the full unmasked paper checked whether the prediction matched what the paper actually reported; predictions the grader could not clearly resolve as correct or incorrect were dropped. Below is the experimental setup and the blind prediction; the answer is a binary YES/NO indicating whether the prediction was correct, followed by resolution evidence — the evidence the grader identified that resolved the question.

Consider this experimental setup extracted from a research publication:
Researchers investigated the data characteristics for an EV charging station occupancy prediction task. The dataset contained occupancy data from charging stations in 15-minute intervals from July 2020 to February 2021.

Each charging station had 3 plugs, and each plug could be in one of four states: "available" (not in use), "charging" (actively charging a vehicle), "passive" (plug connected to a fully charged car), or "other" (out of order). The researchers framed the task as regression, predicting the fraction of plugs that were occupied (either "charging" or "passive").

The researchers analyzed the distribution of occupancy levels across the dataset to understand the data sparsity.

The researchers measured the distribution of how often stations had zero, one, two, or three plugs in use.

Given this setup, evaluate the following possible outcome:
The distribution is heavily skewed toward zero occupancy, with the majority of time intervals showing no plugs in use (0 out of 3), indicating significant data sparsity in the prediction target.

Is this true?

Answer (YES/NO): YES